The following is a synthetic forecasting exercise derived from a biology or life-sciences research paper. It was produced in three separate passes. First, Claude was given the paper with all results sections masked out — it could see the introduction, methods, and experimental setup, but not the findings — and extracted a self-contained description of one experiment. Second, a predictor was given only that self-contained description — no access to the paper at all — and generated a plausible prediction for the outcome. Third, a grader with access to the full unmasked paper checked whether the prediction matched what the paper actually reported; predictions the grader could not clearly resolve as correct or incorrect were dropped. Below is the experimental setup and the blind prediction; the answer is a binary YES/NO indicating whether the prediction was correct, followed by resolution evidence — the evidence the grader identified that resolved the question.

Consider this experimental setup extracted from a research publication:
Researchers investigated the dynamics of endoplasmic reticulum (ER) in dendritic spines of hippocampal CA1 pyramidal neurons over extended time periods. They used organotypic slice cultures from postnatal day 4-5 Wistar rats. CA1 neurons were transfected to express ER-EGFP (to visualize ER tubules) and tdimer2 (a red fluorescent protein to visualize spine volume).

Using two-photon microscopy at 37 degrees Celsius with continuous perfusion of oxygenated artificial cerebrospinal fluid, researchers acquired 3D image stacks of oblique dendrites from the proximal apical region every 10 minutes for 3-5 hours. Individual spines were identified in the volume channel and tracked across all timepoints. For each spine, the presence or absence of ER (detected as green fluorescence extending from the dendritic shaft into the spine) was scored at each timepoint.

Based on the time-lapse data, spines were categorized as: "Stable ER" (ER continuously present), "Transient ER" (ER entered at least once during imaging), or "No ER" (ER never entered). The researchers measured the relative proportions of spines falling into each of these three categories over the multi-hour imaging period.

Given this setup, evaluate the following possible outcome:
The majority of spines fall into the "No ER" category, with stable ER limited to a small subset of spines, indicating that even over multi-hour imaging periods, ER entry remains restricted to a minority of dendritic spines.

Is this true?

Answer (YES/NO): NO